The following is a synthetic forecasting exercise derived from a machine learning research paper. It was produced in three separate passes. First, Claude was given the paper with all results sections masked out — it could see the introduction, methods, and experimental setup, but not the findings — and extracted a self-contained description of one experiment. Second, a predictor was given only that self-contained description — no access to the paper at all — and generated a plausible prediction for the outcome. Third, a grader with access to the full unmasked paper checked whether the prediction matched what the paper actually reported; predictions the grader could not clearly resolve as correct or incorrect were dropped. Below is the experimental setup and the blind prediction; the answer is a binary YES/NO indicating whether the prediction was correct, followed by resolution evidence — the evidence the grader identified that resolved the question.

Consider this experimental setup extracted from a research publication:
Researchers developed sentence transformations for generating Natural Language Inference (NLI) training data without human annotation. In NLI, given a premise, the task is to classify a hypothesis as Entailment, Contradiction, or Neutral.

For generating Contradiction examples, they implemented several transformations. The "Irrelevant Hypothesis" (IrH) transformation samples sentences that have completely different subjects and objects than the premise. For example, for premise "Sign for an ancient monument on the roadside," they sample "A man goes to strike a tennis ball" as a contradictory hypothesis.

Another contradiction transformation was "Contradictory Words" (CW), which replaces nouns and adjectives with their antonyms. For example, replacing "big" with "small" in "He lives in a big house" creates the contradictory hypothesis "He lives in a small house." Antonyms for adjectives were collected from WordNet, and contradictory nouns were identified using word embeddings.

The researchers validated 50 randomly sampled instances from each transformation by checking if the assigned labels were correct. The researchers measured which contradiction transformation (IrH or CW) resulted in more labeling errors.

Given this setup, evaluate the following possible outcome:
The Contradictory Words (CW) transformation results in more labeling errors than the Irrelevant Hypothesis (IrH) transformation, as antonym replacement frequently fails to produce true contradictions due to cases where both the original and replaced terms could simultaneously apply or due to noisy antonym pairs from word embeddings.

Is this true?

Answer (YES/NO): YES